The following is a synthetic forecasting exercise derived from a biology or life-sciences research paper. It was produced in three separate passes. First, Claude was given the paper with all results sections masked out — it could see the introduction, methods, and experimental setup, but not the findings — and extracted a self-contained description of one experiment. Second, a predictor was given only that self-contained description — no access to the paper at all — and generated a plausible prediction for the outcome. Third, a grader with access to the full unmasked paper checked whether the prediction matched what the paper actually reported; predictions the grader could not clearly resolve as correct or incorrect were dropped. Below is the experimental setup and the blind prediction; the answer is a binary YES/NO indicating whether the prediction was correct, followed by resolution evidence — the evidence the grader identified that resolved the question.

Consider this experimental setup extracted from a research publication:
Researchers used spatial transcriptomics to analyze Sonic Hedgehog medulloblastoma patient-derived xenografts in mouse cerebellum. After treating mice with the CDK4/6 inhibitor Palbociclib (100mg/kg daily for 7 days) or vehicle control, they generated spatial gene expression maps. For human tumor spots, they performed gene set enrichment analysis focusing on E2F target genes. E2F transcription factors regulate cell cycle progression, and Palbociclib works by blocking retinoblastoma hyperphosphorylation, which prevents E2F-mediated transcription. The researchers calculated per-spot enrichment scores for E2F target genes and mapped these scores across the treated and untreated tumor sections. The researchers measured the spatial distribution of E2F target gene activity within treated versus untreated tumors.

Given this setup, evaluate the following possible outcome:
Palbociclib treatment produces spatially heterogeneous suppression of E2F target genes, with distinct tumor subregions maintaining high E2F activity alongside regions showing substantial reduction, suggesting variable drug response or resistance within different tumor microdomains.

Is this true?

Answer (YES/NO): YES